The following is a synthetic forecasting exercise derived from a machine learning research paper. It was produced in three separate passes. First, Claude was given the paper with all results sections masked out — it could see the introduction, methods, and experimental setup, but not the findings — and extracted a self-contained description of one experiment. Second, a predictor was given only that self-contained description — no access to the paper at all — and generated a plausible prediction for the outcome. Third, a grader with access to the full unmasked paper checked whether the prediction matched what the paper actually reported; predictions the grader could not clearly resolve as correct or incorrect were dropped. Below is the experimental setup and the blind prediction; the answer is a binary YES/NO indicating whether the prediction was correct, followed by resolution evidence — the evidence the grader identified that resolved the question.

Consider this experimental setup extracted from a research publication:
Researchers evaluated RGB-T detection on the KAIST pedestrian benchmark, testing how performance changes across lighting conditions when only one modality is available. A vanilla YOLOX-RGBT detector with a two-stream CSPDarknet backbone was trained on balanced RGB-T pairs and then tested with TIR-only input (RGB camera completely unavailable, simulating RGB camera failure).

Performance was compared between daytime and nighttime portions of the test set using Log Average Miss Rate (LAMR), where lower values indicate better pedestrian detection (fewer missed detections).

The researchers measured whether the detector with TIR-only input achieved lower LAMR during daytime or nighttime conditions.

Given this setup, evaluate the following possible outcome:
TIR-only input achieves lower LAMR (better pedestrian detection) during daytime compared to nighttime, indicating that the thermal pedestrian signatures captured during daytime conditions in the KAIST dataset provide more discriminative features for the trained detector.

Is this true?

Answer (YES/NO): NO